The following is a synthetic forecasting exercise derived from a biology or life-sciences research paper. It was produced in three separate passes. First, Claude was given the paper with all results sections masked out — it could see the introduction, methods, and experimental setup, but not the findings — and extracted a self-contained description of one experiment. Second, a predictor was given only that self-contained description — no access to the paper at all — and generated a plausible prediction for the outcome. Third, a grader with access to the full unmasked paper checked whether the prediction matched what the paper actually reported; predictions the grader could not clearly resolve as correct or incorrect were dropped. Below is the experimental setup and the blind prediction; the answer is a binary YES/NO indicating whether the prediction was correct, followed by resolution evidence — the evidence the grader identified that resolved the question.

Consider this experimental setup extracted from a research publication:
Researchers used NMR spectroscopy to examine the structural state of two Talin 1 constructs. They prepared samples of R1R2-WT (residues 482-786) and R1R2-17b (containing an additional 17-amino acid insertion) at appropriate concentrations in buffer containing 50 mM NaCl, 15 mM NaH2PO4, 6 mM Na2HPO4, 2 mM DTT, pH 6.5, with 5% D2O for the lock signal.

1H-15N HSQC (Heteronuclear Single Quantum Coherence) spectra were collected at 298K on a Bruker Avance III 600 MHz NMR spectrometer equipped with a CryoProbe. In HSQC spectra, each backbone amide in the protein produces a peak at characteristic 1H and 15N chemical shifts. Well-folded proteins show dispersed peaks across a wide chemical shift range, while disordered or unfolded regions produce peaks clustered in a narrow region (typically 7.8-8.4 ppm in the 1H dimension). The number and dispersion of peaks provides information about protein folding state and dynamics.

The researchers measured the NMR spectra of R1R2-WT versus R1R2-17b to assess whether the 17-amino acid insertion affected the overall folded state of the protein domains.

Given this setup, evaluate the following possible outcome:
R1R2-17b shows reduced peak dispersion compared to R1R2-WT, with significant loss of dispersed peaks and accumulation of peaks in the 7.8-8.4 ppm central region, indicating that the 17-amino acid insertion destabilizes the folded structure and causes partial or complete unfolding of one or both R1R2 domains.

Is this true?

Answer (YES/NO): NO